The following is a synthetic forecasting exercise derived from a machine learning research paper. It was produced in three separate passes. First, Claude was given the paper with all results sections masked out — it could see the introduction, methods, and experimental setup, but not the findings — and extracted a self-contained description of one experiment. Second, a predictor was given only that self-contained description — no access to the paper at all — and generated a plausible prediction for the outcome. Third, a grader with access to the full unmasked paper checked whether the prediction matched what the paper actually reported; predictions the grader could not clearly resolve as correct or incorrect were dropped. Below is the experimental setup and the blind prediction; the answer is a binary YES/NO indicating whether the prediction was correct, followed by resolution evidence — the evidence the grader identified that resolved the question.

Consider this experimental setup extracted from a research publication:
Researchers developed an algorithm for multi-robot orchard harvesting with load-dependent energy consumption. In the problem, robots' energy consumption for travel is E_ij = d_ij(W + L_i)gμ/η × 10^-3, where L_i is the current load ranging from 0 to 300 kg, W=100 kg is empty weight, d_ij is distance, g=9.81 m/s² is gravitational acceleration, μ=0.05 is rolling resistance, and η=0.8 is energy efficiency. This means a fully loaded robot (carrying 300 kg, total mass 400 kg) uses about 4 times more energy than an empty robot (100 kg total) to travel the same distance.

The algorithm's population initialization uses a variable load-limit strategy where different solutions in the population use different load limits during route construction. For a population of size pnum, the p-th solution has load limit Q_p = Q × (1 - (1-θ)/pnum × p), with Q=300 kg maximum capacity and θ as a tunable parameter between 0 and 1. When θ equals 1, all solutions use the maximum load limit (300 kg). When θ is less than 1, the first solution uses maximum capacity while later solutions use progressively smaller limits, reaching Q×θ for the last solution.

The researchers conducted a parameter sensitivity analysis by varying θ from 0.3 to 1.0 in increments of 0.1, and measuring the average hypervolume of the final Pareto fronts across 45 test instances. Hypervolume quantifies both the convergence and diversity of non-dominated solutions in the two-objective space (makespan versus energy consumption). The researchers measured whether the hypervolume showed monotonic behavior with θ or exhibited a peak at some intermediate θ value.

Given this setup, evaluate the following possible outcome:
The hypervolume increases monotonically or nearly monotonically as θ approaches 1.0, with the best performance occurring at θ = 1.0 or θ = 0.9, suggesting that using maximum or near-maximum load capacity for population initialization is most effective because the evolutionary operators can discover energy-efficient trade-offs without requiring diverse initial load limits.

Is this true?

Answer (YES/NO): NO